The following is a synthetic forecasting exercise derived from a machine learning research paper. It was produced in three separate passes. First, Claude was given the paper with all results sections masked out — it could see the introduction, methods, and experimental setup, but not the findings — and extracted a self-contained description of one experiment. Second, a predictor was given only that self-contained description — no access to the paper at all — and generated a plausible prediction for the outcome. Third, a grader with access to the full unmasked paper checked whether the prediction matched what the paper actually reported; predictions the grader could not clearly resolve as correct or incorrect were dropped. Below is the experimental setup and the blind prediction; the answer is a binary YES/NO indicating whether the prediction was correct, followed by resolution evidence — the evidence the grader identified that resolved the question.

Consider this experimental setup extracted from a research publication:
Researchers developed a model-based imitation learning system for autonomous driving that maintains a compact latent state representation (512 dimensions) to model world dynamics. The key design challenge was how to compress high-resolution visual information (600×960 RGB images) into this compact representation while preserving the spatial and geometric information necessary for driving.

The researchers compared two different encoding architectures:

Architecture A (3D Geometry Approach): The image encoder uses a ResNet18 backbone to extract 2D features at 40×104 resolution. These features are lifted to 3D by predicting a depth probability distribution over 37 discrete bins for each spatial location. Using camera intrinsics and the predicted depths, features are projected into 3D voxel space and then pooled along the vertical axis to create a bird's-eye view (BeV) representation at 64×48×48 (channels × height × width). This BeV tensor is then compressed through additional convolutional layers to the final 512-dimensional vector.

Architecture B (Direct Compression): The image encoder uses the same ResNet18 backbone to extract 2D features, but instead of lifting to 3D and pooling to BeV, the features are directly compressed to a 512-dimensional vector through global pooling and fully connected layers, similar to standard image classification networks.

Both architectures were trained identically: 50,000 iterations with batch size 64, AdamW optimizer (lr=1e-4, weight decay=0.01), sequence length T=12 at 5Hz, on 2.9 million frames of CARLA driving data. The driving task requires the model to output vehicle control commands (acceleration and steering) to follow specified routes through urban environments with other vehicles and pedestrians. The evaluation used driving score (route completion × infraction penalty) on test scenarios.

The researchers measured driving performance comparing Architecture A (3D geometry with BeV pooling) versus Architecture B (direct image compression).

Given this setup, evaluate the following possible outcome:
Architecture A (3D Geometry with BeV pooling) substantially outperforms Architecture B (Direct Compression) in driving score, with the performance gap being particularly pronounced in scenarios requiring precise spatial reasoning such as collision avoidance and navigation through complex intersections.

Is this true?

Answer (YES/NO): NO